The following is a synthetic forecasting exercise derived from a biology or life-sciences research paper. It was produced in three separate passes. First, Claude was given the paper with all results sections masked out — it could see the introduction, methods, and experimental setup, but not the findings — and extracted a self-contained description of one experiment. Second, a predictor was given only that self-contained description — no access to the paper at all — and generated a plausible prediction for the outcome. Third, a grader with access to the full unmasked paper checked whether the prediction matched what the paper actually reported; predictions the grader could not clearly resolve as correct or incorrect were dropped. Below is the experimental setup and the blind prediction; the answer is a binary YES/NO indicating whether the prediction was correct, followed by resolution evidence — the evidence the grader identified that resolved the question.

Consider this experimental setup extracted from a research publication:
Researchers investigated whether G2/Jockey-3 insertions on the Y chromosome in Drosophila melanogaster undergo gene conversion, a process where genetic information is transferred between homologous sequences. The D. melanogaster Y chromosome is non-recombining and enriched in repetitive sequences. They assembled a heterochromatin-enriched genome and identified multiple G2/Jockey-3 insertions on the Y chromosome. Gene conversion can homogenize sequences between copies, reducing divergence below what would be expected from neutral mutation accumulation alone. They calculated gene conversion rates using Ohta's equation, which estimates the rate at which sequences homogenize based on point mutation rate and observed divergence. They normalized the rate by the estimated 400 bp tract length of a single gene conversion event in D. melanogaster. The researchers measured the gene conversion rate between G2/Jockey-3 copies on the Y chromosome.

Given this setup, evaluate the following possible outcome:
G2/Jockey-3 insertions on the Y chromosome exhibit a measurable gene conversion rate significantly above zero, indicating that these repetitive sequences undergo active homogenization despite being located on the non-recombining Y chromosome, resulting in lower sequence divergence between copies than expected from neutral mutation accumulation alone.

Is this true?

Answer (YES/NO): YES